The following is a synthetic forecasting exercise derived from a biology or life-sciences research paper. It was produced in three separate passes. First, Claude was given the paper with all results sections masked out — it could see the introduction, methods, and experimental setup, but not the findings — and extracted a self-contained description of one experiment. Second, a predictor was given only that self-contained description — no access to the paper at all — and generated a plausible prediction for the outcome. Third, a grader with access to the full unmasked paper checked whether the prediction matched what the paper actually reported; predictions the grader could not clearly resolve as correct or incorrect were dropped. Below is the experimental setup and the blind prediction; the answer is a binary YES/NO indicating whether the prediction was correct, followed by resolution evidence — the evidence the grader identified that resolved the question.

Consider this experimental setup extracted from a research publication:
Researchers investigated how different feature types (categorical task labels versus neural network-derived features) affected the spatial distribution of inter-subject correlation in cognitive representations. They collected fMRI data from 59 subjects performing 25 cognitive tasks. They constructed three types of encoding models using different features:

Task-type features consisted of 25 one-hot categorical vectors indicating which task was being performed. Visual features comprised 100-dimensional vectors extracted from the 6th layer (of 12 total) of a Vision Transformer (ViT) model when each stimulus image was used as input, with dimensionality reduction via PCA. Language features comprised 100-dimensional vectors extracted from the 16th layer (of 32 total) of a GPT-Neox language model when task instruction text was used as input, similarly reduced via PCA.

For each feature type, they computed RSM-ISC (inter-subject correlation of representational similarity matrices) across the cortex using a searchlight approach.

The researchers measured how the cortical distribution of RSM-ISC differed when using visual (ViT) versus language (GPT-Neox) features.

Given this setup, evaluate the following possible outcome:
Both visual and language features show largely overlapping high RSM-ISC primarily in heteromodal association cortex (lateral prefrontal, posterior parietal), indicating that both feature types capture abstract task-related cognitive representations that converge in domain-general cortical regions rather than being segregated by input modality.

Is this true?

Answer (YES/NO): YES